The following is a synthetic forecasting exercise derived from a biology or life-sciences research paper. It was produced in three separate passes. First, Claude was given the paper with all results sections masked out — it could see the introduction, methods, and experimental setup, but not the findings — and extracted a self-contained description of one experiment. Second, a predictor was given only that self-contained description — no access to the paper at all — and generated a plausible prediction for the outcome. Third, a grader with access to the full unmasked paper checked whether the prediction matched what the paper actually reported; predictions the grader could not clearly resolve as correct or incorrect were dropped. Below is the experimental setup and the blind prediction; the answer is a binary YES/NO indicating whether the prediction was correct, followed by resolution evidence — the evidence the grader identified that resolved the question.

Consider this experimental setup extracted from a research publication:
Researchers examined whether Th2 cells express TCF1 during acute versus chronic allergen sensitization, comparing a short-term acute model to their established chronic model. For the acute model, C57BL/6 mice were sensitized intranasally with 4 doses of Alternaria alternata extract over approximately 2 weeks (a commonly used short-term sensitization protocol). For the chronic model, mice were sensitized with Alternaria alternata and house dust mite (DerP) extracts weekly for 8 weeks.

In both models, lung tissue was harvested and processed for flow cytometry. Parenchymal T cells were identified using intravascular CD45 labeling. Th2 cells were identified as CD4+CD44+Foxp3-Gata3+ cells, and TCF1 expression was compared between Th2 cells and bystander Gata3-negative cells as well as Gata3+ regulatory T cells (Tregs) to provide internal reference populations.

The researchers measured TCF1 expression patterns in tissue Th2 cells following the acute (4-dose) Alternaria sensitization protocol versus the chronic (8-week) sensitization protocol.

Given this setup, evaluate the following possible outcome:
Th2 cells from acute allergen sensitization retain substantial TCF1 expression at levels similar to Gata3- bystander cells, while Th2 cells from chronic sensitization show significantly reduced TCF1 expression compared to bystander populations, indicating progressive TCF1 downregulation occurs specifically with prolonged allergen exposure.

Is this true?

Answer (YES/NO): NO